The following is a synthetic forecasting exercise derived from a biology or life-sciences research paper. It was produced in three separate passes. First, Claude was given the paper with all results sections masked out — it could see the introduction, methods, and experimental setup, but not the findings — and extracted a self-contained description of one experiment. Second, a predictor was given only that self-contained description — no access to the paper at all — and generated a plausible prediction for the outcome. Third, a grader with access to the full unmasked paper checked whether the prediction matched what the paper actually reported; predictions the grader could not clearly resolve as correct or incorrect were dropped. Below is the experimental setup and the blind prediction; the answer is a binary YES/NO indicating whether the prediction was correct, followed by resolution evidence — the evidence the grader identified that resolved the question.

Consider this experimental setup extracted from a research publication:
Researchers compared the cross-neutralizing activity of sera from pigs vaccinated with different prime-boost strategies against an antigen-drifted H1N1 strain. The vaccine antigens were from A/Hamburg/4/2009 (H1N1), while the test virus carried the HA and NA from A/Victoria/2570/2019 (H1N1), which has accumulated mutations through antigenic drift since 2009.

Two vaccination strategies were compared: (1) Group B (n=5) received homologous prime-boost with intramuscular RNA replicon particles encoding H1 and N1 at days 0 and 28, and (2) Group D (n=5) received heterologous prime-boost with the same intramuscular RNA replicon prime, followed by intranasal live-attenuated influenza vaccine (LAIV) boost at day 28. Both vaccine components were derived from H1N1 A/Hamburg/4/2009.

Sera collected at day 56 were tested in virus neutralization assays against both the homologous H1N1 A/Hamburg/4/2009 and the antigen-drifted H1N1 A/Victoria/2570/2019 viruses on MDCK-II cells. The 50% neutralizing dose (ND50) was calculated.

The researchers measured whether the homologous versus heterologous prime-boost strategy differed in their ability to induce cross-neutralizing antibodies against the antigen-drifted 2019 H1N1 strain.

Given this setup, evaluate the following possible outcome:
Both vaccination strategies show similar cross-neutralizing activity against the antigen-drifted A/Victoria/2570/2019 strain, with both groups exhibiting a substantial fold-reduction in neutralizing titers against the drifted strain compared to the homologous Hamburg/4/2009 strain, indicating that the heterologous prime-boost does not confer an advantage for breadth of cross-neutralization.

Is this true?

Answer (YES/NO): YES